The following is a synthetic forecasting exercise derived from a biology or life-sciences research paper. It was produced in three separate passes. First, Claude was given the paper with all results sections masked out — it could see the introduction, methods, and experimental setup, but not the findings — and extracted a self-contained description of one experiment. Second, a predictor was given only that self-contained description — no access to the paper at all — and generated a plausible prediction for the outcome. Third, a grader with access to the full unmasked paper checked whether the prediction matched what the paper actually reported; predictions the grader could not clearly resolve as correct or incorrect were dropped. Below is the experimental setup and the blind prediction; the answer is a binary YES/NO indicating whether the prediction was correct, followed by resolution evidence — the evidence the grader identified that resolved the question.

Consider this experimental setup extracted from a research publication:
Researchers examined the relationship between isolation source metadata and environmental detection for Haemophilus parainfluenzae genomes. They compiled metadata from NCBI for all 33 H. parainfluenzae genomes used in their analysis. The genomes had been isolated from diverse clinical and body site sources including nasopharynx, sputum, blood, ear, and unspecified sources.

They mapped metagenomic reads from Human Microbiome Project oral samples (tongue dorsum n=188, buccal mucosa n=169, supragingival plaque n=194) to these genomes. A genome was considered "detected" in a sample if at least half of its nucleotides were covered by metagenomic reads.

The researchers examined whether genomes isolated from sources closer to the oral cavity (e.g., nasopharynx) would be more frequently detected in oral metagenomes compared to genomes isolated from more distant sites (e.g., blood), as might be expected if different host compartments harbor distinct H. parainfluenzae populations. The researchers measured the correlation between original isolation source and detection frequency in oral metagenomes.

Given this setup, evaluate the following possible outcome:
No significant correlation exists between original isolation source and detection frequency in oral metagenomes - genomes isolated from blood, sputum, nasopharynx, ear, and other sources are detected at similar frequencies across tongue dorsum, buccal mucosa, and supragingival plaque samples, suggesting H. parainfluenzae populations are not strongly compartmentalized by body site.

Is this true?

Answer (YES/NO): YES